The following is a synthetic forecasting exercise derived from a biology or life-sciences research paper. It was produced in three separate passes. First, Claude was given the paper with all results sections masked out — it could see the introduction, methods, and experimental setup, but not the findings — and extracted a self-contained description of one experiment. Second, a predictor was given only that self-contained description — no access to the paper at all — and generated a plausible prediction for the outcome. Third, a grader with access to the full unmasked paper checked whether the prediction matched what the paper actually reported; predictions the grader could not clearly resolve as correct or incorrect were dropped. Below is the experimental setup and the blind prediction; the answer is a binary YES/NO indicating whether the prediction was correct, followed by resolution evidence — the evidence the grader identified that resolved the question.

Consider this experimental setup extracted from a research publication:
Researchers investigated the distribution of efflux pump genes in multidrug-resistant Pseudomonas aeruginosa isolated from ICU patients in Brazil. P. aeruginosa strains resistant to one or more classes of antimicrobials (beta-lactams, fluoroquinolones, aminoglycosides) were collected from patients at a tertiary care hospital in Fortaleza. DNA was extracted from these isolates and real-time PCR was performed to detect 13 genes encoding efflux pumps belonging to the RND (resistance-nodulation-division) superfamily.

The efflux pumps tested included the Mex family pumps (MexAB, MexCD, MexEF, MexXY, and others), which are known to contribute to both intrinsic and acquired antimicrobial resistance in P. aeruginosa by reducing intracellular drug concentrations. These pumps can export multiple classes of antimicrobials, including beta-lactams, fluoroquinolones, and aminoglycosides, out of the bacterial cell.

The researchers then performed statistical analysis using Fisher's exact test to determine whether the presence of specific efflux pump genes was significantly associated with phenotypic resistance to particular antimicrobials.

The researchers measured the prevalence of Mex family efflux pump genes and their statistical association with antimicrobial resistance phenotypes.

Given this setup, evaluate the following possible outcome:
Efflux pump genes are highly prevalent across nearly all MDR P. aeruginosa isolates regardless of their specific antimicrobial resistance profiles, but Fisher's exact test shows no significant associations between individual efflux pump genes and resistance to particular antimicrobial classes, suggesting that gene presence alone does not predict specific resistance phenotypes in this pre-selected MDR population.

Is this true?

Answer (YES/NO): NO